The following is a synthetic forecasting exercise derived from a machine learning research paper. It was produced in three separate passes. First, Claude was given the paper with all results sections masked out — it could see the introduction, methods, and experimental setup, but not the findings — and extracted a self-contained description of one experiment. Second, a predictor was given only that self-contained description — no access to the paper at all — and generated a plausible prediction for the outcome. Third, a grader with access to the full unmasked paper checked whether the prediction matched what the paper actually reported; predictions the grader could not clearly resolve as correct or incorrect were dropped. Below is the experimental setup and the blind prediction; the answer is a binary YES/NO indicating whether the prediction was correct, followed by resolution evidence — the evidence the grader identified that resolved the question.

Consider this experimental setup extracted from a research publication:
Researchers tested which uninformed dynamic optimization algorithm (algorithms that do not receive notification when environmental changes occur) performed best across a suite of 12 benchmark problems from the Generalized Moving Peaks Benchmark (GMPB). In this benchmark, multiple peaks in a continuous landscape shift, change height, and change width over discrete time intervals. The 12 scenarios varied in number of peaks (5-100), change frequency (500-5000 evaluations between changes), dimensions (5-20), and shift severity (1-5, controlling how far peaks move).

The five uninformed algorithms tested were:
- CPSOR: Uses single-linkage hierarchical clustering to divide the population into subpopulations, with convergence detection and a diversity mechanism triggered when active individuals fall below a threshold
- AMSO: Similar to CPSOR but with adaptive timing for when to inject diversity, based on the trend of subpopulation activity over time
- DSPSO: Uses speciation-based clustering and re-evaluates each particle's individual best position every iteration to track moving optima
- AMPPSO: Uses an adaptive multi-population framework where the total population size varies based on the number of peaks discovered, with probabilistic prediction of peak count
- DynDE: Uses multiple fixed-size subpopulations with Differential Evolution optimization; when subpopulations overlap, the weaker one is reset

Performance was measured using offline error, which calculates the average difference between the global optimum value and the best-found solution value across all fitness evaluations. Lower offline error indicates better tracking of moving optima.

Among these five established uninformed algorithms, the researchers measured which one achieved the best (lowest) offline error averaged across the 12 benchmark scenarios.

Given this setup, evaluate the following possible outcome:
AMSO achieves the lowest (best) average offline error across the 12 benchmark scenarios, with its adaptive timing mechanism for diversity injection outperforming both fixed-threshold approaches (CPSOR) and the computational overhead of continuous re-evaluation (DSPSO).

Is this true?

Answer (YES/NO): NO